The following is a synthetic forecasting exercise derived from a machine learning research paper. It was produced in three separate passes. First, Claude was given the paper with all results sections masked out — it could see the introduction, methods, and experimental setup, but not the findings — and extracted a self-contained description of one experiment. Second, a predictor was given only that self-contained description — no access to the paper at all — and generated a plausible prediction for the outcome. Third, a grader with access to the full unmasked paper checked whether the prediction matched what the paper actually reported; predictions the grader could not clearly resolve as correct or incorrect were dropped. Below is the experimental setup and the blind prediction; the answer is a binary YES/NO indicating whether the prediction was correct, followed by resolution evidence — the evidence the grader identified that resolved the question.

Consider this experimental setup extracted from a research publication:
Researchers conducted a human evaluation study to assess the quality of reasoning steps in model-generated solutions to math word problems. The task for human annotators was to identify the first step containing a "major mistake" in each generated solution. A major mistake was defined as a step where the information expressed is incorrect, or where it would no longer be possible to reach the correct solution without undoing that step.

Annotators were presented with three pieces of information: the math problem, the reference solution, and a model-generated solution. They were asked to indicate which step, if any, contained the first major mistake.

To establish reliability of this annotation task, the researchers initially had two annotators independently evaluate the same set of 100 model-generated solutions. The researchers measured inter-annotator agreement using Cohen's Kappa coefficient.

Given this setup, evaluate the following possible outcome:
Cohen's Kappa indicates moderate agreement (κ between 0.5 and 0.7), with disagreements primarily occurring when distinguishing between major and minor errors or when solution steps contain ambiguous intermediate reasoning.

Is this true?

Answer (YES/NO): NO